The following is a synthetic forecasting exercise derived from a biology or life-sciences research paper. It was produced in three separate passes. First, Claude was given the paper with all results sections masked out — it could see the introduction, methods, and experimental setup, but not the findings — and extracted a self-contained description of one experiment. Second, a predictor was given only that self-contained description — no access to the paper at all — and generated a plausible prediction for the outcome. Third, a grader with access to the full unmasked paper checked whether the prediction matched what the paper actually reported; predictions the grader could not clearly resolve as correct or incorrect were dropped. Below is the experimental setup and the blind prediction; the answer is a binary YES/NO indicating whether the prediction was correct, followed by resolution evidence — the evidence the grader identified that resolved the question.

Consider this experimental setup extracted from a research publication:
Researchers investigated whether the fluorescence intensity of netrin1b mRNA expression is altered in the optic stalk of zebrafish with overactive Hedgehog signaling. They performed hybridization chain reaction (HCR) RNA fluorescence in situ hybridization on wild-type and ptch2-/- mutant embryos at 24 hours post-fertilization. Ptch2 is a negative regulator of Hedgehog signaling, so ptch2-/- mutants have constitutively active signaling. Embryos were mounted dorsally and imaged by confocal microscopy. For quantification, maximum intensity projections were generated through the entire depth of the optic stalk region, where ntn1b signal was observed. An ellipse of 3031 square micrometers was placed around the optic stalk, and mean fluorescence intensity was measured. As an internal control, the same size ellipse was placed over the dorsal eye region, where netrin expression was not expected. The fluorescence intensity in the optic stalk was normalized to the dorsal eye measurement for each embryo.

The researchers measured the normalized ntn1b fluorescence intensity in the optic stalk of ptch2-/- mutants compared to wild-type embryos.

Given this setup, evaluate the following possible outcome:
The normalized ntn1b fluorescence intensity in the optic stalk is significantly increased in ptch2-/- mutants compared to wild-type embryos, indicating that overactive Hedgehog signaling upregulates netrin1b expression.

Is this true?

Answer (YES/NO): YES